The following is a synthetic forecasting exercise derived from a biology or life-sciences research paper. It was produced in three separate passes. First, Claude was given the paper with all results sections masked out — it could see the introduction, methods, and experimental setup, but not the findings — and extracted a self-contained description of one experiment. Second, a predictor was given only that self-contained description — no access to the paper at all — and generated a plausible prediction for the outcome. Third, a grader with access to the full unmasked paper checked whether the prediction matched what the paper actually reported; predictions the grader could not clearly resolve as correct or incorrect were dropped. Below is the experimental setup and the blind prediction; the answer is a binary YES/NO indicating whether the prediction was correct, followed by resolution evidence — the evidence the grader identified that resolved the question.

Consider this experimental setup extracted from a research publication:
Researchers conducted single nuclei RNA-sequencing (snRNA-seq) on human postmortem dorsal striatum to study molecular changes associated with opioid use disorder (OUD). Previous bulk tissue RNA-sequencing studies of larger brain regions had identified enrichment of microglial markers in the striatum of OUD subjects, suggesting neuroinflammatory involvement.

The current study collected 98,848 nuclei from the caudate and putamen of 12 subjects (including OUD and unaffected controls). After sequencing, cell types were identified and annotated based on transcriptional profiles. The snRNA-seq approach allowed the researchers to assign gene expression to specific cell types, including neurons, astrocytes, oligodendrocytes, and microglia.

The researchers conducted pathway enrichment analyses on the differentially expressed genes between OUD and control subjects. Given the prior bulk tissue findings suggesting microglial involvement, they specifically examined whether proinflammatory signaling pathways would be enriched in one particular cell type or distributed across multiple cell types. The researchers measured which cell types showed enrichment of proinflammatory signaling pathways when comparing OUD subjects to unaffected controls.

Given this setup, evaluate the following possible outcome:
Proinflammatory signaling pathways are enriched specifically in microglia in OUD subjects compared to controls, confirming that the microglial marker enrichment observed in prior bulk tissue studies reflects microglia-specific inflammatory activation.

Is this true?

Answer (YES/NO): NO